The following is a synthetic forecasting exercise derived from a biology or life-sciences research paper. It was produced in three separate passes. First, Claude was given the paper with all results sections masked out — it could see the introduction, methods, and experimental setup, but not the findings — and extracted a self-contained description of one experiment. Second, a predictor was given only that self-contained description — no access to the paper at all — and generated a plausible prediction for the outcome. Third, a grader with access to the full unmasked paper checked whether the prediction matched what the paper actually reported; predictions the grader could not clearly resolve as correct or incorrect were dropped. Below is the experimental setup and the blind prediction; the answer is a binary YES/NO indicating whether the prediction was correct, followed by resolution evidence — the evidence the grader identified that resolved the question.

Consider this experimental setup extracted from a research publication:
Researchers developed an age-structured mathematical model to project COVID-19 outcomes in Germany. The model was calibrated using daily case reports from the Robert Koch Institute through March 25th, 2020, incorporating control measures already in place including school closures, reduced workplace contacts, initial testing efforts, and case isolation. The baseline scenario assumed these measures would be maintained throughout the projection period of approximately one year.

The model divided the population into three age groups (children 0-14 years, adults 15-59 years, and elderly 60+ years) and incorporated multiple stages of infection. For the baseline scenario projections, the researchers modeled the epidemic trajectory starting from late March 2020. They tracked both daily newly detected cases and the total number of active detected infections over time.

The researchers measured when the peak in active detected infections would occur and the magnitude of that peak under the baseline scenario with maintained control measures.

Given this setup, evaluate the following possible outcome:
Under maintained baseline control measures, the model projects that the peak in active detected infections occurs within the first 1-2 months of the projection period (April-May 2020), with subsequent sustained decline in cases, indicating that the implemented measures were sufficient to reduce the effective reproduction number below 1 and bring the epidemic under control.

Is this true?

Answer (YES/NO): NO